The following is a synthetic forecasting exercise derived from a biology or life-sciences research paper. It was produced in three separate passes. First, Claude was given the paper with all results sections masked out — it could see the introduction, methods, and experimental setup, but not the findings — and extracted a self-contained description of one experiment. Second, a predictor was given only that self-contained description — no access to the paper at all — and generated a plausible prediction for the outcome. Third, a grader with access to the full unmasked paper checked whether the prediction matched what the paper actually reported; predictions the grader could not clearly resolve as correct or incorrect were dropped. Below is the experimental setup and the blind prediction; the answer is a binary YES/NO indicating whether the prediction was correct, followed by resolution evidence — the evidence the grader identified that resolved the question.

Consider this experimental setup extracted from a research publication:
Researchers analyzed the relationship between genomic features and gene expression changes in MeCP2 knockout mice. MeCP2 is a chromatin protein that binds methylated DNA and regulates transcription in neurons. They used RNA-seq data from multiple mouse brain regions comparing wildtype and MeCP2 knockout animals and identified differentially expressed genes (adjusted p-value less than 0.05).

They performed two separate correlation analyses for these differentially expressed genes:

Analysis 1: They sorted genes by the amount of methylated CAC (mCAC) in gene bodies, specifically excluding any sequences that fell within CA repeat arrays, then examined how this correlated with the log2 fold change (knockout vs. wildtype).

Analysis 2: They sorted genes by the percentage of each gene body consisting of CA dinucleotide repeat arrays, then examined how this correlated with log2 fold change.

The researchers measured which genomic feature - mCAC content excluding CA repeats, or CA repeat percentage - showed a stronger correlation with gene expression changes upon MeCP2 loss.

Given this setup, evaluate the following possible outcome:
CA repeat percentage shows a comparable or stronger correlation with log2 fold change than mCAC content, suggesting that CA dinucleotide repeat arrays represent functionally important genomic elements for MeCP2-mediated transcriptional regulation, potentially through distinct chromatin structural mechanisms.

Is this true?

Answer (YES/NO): NO